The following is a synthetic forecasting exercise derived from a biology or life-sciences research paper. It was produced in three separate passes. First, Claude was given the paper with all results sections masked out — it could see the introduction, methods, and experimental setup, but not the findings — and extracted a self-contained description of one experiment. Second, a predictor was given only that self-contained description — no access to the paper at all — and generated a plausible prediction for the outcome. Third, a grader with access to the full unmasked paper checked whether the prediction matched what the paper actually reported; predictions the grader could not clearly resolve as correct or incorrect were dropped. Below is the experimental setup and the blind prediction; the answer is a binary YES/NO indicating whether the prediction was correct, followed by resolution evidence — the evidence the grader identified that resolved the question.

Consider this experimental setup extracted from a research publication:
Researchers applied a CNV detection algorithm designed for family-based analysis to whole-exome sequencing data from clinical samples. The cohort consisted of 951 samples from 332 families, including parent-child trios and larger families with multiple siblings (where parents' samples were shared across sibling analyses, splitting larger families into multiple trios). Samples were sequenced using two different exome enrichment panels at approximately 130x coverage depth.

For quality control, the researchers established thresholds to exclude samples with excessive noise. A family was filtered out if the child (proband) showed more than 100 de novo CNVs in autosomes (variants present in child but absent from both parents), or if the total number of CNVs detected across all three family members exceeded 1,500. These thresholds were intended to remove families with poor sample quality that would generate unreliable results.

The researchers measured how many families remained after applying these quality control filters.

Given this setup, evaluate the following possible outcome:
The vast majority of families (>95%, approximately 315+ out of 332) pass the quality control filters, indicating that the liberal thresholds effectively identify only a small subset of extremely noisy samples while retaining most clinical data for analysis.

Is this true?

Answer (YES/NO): NO